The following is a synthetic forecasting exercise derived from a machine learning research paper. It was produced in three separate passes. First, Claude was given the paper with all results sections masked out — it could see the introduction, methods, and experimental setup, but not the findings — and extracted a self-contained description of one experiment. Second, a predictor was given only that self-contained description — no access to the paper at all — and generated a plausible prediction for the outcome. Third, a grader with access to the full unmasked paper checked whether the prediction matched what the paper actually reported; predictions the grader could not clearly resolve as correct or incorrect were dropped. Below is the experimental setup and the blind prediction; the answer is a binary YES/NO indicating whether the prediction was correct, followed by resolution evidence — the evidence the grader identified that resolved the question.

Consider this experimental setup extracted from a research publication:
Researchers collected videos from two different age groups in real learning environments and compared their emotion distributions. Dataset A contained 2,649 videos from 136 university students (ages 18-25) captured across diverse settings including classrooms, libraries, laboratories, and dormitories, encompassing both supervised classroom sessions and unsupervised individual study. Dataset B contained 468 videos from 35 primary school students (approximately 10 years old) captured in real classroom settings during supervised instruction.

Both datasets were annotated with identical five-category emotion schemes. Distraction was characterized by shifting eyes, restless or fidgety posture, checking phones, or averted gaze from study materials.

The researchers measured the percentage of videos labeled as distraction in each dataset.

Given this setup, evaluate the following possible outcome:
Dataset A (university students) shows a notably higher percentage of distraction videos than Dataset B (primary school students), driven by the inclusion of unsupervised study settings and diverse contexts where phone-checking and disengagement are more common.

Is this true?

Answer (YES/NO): YES